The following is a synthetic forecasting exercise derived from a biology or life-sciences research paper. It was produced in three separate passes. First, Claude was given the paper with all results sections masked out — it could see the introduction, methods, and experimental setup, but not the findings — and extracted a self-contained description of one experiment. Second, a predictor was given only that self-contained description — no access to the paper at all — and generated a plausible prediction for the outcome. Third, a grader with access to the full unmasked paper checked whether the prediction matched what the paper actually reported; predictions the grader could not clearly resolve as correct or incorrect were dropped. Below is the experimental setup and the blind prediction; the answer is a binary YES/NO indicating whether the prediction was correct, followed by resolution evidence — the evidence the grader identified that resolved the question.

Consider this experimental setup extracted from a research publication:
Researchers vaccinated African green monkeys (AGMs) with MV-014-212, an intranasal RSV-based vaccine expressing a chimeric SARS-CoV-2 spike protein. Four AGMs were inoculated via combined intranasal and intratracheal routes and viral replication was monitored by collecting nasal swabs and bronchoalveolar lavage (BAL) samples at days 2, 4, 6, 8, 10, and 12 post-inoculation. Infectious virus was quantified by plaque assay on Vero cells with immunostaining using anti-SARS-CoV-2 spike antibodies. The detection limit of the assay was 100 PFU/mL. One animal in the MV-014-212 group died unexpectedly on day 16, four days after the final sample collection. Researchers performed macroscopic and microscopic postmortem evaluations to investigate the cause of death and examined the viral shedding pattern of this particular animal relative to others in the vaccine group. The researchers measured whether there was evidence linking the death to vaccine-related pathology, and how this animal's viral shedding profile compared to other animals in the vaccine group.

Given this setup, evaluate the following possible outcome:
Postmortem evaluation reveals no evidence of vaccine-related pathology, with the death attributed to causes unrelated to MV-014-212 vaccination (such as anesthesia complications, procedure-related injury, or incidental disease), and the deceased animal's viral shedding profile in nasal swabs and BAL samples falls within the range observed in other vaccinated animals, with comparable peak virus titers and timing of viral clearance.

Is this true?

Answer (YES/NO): NO